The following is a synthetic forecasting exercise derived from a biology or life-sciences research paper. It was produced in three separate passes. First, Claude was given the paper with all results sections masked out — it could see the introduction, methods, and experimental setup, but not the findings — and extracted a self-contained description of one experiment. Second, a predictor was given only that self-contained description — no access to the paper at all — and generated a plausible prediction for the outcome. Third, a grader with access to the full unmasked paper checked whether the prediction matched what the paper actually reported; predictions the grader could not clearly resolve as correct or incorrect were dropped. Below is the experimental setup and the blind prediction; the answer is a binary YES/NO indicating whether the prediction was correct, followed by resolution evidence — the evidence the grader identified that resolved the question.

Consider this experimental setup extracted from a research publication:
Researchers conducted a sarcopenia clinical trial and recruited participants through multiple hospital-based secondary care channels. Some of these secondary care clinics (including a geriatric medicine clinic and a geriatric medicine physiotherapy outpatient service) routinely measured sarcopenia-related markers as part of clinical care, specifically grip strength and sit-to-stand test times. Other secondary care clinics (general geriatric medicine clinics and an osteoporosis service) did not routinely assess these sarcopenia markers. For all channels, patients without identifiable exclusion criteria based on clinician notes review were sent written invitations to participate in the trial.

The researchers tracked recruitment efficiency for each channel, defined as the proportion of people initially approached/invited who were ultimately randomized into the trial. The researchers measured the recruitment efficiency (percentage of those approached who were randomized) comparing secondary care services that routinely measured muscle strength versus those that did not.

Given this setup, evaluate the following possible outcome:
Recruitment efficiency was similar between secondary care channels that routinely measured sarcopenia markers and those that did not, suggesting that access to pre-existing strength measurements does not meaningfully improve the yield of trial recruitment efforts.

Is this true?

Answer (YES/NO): NO